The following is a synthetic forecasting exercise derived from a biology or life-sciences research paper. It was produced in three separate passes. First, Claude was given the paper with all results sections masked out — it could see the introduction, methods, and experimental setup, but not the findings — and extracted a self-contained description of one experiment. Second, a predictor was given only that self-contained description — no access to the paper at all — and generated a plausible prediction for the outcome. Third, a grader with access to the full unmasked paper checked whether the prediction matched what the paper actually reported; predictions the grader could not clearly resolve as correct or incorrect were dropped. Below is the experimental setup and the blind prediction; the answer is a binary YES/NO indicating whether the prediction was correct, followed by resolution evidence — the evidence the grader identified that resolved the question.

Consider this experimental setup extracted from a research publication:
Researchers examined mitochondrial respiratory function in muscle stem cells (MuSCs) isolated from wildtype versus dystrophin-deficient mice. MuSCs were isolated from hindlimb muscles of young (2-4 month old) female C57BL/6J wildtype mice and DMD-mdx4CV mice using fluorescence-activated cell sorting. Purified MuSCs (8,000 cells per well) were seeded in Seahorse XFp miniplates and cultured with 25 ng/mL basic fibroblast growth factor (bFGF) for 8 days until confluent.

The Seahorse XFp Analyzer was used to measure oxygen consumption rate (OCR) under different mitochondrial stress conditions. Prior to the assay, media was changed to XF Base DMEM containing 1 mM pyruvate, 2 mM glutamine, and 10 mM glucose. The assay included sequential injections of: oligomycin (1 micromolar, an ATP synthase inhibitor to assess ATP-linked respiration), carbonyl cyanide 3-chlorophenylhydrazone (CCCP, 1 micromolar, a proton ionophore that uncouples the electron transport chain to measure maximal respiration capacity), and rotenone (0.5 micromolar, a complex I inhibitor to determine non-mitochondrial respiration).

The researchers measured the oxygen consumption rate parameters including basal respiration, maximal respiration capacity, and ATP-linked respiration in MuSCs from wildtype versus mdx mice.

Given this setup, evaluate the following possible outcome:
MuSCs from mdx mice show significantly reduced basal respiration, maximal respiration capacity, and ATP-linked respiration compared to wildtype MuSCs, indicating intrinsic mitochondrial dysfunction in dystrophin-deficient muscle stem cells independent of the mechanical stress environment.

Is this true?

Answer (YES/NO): YES